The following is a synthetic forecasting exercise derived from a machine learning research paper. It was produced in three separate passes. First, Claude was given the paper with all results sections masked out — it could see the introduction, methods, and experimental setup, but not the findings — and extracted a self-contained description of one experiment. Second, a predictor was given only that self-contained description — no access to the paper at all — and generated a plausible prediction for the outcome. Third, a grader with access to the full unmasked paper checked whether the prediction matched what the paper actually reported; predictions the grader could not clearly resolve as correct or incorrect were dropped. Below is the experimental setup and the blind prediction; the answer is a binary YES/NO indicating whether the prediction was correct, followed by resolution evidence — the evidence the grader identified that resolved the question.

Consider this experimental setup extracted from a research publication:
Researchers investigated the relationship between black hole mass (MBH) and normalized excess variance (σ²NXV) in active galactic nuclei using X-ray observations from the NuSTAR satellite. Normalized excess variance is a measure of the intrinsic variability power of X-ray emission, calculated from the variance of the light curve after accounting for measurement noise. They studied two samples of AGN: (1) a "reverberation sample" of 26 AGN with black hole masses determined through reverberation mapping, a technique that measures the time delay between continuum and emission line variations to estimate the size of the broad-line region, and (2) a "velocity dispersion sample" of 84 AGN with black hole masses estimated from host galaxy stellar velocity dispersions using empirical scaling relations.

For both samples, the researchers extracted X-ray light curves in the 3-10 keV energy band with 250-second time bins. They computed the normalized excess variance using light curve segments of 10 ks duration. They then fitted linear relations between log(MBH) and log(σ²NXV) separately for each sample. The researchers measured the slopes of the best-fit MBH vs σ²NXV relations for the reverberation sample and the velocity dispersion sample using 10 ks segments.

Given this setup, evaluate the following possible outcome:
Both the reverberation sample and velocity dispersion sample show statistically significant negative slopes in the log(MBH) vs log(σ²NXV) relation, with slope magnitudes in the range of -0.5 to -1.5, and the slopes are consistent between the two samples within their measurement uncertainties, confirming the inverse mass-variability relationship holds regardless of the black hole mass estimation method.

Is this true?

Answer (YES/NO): NO